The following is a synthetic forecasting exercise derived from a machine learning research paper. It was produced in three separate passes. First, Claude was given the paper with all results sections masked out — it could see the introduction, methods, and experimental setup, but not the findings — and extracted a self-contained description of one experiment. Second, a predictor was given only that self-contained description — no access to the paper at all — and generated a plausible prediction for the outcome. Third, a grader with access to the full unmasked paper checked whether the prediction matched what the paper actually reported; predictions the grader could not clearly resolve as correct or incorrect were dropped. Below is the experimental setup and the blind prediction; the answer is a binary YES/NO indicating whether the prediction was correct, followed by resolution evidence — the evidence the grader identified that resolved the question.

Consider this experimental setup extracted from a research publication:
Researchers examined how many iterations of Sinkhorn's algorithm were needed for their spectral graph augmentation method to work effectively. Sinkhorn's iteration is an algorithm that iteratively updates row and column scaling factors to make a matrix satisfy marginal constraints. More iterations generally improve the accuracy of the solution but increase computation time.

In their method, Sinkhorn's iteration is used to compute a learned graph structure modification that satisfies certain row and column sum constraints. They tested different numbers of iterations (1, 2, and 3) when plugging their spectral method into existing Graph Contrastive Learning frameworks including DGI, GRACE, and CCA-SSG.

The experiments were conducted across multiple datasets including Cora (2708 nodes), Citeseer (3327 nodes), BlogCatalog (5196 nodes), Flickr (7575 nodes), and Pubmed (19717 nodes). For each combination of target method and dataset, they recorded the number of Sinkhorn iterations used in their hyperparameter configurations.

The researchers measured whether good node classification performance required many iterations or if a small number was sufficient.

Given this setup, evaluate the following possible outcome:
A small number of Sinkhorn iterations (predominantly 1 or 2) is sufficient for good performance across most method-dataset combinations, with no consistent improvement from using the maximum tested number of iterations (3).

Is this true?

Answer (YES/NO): NO